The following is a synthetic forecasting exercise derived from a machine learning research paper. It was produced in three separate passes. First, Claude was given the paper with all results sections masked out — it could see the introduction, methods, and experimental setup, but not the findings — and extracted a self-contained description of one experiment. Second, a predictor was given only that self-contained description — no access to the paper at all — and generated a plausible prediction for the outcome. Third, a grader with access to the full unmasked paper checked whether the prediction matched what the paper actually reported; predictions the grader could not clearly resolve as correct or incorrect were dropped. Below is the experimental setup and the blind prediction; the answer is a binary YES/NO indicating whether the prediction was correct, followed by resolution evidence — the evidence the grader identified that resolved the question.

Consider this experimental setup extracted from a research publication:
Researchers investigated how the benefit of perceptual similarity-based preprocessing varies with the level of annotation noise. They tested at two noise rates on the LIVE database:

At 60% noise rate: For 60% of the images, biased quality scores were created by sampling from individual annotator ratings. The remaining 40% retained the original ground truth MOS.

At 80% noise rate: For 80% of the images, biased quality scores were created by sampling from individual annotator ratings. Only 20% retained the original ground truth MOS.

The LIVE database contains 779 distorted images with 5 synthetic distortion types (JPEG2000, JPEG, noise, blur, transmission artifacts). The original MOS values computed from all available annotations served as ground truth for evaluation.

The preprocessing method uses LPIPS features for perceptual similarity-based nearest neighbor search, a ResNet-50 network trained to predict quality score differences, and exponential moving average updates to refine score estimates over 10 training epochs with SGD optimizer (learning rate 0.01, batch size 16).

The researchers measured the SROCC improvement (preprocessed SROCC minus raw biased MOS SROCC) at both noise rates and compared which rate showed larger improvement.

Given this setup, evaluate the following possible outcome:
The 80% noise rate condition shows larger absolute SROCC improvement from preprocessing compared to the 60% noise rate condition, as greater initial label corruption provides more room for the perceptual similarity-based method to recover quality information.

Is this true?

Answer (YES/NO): YES